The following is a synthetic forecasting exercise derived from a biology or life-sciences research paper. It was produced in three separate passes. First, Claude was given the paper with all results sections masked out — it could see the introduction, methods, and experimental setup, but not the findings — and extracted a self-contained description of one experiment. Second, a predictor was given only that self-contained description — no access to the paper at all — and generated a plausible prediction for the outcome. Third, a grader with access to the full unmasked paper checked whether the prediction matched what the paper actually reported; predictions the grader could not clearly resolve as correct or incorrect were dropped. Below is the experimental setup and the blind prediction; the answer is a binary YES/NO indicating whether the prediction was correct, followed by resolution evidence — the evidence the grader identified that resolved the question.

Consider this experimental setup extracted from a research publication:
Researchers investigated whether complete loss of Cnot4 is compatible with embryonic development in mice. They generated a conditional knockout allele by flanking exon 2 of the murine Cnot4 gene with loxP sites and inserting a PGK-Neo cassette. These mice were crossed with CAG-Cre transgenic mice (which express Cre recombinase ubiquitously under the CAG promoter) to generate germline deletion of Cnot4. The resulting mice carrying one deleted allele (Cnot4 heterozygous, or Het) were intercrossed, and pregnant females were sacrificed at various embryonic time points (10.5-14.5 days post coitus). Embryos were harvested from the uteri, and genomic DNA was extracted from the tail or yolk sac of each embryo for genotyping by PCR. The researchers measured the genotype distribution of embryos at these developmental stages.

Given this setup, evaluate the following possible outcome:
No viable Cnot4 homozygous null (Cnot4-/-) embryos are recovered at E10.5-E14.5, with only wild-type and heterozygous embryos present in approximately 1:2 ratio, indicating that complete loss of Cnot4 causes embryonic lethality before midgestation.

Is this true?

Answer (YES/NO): YES